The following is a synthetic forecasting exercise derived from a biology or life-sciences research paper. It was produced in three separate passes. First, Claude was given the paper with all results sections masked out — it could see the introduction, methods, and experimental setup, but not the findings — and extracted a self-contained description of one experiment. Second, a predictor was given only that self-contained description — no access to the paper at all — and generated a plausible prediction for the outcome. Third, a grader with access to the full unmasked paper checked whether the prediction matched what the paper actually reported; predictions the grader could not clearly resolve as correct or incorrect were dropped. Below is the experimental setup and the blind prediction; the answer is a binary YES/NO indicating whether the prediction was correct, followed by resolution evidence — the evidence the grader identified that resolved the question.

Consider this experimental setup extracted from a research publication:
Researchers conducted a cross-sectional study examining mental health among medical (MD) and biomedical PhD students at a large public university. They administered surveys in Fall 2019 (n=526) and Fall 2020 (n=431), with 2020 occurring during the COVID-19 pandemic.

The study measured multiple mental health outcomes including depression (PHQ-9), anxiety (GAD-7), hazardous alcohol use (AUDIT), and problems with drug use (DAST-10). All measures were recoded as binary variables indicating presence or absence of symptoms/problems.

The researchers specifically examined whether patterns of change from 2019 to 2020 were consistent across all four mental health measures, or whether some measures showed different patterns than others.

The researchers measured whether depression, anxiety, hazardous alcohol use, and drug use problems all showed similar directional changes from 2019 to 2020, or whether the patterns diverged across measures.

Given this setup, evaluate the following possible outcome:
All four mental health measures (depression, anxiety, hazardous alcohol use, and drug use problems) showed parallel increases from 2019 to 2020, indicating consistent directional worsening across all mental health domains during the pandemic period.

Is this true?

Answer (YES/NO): NO